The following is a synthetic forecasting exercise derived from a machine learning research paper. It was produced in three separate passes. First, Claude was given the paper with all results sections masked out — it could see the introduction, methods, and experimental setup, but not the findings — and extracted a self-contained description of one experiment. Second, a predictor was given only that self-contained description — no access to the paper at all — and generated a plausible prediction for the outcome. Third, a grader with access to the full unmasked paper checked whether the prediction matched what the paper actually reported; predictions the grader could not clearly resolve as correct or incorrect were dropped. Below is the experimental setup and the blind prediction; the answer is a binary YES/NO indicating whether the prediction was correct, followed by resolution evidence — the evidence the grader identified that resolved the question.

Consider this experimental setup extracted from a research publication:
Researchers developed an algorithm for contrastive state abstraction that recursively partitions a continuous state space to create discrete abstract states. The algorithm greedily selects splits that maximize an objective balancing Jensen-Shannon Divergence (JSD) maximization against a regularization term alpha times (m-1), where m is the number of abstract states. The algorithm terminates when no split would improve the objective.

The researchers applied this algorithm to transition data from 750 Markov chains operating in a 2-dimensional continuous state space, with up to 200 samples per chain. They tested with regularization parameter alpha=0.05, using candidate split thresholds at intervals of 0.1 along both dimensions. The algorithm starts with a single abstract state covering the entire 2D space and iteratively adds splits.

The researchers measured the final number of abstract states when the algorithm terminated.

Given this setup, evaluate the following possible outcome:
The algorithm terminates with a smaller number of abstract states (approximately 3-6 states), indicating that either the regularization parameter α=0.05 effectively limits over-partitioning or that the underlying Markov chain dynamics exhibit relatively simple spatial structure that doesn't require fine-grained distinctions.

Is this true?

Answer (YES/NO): NO